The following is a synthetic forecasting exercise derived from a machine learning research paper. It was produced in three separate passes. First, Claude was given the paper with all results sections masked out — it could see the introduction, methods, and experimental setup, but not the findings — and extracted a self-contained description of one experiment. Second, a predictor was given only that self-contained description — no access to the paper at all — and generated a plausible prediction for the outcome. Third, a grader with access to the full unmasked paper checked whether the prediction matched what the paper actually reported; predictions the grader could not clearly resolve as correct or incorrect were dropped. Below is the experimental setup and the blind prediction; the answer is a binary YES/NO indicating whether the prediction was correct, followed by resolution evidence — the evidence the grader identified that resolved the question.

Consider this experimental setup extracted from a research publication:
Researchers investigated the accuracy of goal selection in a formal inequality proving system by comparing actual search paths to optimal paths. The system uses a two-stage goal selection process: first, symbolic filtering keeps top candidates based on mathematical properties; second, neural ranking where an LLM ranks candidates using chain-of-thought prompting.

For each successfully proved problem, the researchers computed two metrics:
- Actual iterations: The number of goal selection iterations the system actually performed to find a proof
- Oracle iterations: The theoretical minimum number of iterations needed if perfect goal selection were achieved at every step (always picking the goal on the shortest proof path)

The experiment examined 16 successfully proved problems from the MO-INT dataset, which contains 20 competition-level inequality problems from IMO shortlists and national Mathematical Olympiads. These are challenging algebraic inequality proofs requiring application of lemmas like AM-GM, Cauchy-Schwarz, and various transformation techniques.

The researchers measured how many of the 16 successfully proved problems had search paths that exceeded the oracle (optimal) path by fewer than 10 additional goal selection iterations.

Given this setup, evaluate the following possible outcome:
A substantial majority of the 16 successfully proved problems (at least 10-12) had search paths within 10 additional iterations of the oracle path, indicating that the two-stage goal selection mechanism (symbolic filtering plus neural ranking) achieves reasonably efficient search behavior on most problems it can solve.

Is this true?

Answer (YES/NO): YES